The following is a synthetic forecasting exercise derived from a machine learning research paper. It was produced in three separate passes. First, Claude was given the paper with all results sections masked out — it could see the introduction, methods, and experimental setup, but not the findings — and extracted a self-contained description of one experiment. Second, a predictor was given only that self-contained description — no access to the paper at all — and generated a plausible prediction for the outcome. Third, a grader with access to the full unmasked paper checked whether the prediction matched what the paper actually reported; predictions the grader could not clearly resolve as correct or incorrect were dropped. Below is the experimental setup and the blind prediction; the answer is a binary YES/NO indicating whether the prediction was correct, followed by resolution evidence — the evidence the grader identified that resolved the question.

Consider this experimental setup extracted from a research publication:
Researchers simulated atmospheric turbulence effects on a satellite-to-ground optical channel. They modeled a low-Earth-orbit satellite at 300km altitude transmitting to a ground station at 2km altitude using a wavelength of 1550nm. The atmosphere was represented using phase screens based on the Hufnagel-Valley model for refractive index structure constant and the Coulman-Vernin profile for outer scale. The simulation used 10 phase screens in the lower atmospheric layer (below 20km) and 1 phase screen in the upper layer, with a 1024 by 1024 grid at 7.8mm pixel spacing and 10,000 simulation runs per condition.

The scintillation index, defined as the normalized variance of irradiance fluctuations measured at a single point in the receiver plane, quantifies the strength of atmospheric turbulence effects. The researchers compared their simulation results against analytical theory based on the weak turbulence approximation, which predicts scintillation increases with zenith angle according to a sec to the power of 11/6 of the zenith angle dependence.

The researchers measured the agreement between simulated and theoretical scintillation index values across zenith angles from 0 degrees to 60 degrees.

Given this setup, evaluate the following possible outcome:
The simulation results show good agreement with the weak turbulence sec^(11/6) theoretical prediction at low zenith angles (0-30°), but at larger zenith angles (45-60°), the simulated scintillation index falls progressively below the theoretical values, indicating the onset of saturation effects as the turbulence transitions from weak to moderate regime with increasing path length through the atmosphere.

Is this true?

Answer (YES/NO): NO